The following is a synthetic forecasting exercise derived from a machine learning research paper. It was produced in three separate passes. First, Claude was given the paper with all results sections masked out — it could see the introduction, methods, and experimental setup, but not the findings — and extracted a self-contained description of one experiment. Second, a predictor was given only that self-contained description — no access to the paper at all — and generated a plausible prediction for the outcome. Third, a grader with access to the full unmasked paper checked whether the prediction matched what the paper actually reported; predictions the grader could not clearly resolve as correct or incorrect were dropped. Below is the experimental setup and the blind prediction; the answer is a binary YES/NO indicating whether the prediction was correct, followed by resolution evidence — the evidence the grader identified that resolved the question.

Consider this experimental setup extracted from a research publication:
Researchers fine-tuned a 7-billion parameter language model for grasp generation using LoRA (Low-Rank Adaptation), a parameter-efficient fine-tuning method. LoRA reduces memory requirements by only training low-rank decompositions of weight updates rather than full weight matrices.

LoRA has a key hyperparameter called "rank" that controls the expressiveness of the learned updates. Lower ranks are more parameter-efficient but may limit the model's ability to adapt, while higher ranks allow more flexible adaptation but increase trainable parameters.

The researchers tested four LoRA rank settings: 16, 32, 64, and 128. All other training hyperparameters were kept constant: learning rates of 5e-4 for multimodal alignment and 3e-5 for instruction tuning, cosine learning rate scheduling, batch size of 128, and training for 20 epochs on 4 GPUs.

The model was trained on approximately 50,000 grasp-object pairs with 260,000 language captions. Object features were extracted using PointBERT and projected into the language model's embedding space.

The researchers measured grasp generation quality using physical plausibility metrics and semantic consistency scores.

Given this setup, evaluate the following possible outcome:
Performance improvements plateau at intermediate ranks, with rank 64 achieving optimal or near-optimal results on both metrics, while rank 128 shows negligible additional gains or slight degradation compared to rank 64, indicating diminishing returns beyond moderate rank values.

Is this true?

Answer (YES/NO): YES